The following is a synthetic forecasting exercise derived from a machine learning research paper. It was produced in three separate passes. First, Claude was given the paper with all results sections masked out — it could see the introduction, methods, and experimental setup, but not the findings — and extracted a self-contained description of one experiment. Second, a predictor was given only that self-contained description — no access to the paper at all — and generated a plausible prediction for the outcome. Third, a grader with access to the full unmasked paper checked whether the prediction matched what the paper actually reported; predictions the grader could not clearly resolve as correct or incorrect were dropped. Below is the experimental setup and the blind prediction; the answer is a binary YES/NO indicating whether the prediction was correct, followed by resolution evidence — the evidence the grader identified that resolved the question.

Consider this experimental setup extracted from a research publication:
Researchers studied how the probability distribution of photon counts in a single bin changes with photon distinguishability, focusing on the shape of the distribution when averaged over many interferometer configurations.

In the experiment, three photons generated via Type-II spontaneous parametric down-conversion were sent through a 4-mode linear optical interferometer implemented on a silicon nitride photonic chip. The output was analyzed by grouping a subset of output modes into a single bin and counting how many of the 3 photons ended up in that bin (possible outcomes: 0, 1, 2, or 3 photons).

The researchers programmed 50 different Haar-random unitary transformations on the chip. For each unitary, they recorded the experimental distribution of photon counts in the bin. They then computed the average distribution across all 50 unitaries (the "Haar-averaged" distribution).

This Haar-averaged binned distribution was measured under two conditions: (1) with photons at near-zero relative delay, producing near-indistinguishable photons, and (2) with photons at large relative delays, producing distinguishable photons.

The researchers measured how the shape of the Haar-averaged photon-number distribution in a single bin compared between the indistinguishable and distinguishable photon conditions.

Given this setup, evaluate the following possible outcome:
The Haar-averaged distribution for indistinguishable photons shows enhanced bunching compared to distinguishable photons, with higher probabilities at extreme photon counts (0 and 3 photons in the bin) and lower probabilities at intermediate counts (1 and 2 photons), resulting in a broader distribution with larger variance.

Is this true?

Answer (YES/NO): YES